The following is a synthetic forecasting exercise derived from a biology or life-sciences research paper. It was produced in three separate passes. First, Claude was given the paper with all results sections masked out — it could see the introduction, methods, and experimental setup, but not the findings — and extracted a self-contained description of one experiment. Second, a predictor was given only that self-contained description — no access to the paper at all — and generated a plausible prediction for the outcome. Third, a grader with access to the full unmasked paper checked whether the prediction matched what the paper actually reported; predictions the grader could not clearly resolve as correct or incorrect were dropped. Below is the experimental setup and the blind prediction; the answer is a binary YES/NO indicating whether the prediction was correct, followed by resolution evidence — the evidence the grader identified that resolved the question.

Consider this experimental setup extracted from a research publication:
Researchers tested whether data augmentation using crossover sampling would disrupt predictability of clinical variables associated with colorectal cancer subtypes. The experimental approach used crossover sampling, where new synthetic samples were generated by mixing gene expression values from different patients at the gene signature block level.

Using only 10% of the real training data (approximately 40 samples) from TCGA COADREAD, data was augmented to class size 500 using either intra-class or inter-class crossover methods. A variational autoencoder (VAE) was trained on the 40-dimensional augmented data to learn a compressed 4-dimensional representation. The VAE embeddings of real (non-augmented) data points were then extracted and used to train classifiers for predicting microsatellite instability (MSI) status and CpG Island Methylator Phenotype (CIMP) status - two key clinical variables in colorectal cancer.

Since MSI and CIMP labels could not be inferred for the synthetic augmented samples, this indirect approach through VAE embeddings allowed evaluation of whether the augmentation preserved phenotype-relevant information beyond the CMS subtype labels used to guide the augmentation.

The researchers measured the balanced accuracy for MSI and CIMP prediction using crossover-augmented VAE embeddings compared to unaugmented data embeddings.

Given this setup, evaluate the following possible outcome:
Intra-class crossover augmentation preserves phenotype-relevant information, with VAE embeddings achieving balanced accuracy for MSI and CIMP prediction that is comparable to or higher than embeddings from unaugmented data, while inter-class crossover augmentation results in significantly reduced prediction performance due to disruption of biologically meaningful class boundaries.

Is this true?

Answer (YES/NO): NO